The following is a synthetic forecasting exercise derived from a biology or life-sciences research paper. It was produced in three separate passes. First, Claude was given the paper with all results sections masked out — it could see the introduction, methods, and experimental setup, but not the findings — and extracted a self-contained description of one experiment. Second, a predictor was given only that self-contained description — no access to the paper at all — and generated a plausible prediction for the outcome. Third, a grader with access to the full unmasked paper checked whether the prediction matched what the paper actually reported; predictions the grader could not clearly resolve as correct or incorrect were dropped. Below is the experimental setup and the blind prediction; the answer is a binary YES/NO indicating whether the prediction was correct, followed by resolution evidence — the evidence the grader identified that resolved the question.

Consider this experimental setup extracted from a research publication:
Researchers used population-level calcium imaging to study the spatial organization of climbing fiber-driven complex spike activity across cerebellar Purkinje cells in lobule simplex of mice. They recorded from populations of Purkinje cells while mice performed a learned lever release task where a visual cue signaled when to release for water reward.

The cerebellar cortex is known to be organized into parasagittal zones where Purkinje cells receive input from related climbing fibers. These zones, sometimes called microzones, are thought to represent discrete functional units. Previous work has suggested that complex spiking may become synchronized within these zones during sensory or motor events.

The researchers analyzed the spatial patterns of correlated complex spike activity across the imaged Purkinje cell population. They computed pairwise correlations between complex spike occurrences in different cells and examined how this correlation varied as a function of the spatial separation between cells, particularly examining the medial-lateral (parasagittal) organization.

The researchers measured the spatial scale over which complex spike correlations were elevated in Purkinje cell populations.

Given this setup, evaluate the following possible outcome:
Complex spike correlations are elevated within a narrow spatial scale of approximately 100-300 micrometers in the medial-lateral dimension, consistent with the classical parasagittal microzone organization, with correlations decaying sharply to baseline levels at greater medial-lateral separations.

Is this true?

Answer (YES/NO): NO